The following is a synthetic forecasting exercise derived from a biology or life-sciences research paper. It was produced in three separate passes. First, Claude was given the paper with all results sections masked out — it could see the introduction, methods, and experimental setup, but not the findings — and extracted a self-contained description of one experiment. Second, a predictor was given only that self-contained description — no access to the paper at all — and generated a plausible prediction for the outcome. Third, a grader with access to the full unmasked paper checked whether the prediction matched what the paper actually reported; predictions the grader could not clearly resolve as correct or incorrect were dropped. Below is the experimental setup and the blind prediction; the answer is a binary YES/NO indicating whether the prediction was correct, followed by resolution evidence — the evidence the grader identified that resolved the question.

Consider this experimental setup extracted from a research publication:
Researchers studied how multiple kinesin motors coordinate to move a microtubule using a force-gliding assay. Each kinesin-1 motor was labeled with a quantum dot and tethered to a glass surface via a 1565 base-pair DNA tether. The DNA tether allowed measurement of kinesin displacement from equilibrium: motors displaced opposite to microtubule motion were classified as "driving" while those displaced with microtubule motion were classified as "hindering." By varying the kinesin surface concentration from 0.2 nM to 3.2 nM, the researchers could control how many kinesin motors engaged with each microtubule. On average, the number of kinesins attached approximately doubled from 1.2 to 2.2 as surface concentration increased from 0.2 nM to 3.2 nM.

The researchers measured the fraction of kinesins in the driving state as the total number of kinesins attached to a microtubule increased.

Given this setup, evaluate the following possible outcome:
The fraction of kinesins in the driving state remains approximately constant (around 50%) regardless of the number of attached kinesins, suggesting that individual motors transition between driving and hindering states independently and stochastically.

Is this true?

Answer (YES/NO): NO